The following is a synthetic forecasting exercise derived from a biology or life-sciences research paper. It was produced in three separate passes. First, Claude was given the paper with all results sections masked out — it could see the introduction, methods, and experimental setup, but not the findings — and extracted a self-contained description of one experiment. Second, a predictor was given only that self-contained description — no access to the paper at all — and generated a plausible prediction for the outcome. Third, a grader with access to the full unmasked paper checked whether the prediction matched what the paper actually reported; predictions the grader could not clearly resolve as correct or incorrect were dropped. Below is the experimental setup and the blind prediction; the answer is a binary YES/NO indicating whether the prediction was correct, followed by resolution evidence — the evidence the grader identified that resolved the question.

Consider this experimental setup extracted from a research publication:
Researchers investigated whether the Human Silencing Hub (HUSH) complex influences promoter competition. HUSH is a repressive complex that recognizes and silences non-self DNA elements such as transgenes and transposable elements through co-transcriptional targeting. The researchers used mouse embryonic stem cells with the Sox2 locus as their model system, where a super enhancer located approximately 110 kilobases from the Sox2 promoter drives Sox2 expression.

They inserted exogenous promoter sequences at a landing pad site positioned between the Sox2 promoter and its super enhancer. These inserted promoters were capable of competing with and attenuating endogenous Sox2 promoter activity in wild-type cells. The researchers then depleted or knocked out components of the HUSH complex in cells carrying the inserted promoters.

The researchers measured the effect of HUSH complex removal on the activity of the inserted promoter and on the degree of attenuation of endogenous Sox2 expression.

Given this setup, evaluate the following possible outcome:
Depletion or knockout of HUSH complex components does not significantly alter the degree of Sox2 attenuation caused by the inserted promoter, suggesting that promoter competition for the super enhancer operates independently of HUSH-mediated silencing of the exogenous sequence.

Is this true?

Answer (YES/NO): NO